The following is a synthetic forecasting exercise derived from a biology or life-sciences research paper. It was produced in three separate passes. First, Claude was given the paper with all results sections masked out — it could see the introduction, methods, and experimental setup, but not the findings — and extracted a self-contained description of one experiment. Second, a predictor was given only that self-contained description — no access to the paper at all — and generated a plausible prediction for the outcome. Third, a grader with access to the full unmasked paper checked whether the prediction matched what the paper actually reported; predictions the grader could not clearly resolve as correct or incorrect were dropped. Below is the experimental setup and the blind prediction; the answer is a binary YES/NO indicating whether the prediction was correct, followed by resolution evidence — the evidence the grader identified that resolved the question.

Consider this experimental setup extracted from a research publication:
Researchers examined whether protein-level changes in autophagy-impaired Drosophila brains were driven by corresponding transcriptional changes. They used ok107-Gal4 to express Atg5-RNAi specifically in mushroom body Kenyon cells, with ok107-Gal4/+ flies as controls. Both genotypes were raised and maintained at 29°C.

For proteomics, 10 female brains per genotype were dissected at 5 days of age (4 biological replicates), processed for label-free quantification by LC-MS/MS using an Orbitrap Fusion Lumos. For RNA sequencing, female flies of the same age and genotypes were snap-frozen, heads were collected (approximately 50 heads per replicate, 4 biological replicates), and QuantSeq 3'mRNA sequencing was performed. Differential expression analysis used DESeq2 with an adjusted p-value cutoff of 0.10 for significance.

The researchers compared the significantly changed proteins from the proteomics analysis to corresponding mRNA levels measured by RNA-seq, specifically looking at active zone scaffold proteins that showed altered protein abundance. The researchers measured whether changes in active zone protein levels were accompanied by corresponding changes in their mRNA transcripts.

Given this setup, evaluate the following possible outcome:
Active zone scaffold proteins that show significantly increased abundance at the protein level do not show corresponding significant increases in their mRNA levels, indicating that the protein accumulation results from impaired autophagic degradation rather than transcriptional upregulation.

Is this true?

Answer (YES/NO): YES